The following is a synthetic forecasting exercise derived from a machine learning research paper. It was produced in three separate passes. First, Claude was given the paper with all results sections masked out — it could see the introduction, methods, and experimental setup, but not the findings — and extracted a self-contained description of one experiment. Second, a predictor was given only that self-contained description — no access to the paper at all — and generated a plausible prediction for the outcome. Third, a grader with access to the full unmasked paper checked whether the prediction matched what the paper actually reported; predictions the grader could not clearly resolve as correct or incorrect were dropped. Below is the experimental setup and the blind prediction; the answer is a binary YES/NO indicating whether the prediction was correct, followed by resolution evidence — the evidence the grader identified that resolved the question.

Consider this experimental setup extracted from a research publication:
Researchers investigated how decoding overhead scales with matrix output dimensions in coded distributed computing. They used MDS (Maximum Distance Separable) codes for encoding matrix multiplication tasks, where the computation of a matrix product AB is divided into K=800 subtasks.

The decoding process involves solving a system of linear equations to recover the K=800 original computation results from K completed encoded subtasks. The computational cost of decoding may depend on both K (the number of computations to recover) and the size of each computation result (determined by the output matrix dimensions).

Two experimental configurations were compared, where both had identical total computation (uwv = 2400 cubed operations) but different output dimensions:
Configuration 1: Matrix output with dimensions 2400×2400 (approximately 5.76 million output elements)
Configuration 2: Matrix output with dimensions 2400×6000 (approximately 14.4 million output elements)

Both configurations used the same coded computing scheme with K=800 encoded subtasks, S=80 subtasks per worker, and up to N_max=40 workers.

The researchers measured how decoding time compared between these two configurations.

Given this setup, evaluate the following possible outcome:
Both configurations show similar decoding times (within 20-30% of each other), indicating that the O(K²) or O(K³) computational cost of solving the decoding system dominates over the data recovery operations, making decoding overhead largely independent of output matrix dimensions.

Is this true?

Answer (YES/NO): NO